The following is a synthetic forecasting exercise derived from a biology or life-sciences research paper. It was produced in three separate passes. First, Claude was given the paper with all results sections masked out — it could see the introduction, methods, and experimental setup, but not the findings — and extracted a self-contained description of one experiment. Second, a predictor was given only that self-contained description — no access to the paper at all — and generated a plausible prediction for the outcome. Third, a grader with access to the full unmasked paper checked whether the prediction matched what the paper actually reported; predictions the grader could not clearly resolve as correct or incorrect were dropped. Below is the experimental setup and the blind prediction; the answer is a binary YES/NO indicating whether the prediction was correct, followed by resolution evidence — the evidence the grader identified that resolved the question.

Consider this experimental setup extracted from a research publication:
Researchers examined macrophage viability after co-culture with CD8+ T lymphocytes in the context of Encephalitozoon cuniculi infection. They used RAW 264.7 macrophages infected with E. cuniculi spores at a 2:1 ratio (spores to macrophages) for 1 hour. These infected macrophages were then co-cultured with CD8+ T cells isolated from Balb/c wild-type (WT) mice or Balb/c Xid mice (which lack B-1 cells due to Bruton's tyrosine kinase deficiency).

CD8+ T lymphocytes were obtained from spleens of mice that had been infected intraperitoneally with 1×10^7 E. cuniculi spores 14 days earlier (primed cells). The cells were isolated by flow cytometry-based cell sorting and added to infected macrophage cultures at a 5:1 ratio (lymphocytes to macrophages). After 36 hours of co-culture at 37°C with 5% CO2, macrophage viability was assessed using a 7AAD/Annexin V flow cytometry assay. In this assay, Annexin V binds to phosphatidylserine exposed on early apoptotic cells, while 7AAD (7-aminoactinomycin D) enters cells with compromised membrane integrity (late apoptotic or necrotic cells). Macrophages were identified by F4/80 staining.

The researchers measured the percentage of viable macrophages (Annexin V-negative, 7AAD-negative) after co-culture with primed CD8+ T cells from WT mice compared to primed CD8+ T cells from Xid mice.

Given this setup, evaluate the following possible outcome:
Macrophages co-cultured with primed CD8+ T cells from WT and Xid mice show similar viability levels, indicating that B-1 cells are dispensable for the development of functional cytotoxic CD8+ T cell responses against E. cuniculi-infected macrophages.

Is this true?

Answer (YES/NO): NO